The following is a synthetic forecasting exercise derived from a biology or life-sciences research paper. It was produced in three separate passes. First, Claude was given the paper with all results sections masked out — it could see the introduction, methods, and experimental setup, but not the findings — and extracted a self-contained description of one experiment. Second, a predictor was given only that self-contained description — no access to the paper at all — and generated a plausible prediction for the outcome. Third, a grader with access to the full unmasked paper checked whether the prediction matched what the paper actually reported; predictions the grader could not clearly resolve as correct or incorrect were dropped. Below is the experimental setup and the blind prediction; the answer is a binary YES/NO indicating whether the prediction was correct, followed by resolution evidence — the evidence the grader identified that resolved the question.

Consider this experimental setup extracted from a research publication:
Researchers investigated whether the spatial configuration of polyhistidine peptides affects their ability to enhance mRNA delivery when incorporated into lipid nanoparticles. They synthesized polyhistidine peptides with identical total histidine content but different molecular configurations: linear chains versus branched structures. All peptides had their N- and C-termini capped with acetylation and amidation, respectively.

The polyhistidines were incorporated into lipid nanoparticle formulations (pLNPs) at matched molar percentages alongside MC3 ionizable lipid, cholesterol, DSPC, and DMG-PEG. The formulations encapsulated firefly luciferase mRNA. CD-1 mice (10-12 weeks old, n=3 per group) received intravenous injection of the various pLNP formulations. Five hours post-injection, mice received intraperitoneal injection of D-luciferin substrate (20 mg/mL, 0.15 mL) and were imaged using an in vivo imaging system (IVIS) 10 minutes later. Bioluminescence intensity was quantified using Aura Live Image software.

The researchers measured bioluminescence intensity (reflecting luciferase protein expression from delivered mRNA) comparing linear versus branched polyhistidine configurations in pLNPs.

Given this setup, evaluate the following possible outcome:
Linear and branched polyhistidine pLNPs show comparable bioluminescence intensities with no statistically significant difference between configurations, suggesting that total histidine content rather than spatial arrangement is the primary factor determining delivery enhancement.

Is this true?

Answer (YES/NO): NO